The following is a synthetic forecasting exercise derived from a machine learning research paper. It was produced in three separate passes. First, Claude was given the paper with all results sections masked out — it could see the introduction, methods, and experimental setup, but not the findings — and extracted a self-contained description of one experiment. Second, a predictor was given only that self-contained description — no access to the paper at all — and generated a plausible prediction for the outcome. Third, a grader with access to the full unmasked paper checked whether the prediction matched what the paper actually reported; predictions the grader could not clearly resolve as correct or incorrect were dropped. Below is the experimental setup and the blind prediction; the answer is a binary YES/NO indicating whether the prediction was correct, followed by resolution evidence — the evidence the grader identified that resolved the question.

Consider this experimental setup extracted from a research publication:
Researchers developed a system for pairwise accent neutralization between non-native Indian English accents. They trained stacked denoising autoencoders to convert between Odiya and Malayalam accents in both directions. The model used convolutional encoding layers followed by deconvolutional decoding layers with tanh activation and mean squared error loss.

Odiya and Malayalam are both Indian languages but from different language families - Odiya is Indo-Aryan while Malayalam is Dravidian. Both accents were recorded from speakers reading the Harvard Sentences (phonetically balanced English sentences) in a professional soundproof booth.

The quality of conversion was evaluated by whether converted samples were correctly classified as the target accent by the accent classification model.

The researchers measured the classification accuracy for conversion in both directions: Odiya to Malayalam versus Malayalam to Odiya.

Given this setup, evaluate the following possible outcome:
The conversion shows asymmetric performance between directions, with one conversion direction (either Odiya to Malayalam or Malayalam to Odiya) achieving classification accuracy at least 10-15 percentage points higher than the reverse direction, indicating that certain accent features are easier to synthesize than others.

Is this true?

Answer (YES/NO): NO